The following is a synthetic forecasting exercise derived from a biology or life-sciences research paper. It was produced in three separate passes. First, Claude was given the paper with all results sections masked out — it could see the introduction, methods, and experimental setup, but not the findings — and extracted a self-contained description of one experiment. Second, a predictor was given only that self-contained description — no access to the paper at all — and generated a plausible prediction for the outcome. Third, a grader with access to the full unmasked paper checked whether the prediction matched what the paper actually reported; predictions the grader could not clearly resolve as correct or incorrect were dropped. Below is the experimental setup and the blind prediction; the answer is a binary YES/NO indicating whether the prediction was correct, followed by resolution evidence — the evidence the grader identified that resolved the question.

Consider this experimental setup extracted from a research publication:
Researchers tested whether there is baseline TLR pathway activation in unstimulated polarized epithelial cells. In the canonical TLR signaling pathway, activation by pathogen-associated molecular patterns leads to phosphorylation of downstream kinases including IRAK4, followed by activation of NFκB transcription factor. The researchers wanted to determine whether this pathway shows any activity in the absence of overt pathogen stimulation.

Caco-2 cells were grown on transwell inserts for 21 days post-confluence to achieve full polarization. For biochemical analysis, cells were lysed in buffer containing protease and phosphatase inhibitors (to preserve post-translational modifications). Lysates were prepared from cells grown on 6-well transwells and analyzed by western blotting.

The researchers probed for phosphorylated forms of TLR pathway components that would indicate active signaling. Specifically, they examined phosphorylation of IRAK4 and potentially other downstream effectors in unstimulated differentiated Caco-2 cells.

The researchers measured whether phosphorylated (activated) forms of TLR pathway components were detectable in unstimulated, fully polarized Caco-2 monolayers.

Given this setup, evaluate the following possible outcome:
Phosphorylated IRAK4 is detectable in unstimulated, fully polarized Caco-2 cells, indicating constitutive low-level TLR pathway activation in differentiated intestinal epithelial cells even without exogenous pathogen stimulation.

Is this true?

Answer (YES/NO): YES